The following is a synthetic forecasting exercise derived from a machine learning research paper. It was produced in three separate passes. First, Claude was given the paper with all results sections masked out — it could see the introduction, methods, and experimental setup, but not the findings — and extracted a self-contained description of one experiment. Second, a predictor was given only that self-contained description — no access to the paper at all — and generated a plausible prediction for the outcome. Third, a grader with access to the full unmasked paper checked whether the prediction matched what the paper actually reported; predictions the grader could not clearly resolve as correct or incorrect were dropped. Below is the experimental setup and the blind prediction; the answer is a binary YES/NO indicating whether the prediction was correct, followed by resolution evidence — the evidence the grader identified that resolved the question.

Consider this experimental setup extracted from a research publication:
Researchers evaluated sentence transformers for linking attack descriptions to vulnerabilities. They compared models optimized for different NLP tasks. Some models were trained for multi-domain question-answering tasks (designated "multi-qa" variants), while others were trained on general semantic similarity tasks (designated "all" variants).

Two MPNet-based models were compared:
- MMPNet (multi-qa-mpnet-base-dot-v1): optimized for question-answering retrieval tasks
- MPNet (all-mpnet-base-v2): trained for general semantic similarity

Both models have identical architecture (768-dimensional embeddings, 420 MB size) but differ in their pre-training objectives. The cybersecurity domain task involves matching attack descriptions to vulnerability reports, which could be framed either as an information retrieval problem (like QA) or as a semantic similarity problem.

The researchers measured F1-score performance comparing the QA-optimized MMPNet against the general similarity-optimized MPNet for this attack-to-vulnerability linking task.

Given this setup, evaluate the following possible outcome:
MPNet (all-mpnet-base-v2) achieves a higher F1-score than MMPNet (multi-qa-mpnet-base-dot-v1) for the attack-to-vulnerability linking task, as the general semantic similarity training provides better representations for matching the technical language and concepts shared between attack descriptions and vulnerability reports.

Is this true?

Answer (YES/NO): NO